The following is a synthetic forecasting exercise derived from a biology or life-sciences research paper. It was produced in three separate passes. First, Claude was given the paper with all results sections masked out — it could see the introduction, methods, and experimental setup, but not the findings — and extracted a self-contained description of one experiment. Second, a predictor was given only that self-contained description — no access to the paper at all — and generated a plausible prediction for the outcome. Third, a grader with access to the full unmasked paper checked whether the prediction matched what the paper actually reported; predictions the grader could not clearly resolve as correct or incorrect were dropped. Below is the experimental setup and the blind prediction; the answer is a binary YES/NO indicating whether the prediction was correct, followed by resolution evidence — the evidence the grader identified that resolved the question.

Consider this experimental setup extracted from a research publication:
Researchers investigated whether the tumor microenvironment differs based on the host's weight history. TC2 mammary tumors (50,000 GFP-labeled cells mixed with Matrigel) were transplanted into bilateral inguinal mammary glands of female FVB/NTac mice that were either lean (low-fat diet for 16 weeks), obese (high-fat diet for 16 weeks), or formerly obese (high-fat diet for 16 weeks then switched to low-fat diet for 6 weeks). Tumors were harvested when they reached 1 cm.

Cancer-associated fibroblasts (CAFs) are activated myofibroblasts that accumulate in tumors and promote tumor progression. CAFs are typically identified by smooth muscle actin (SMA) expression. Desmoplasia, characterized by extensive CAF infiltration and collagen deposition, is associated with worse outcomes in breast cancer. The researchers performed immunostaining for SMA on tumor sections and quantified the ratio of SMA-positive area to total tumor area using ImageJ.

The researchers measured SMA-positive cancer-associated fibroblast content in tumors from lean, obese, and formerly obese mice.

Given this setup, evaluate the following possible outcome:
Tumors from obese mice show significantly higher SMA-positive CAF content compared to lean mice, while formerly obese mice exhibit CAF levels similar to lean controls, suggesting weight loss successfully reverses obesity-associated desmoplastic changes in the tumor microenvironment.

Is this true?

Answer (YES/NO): YES